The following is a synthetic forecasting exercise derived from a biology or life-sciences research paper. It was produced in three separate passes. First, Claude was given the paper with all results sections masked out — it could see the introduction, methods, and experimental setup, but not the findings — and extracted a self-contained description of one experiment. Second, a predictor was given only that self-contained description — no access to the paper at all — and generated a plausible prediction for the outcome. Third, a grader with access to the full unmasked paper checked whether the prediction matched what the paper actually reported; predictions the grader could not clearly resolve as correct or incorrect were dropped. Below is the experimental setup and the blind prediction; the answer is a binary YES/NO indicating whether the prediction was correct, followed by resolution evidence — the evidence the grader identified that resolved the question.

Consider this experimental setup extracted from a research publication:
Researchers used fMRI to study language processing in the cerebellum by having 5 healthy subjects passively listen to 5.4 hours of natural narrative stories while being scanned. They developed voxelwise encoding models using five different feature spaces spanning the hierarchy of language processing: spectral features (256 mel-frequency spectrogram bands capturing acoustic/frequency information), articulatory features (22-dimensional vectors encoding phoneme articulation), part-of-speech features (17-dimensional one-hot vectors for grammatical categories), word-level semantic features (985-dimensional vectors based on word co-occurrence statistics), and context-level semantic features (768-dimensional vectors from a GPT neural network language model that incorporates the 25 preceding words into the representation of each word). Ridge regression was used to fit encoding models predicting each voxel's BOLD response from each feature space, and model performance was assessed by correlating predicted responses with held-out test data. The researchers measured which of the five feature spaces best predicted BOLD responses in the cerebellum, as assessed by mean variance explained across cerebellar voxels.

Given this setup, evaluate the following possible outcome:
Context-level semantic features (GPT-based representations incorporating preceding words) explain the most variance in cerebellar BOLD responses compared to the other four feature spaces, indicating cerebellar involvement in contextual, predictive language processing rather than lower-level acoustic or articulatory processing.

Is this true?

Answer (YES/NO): YES